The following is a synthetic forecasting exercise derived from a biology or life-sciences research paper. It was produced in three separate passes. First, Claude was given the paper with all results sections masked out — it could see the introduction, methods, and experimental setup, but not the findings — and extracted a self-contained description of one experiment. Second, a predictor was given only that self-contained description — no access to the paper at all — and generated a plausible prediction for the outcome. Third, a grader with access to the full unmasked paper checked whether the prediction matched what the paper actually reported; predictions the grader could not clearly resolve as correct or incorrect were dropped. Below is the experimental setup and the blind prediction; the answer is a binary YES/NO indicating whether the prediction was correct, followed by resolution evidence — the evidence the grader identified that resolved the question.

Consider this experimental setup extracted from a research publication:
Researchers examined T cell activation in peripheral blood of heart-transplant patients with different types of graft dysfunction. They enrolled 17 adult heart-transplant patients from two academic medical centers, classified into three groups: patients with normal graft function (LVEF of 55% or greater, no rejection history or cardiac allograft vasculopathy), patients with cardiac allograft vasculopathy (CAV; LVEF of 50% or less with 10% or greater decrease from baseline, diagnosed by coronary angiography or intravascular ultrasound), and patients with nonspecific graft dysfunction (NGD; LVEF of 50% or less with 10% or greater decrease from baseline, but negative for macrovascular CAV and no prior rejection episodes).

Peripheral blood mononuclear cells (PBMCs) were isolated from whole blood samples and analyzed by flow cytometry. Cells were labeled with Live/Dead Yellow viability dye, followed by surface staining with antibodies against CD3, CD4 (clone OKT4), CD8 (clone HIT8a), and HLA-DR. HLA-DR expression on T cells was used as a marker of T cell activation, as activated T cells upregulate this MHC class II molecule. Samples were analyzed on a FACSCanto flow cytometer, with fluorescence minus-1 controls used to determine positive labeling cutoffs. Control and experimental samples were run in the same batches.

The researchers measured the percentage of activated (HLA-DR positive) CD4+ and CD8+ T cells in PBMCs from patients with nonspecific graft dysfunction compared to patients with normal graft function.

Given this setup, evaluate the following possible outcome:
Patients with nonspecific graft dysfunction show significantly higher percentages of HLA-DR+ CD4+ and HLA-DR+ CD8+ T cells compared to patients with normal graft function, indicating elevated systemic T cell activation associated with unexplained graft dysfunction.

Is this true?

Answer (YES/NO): NO